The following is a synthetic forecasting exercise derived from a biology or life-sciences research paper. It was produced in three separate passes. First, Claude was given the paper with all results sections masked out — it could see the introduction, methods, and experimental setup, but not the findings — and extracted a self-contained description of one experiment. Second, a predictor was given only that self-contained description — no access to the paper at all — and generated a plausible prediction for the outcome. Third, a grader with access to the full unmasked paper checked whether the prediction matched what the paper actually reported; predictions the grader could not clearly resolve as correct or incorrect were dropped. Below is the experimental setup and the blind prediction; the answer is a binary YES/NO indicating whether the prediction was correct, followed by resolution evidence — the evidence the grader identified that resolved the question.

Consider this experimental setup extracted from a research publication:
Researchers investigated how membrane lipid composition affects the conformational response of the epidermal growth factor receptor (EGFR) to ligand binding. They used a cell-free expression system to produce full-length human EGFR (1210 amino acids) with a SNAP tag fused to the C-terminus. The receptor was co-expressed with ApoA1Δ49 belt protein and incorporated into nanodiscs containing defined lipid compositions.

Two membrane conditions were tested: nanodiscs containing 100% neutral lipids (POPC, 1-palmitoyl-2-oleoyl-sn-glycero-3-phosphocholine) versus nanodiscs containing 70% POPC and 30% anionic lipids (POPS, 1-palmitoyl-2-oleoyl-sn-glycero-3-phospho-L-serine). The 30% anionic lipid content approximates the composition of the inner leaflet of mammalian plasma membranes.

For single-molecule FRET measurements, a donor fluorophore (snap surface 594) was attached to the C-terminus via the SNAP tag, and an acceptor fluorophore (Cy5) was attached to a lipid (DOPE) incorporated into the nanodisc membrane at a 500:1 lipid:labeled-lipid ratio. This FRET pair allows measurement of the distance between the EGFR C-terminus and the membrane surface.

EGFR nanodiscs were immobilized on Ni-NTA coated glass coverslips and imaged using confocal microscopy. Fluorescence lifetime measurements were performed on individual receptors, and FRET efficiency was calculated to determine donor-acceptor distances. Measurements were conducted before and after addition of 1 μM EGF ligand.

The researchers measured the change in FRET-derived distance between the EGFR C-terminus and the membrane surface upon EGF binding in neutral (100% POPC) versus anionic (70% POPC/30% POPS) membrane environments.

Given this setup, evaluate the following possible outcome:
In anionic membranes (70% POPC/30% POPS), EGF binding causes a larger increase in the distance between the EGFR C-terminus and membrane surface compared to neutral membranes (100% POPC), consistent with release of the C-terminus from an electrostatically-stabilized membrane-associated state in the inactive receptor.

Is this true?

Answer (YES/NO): YES